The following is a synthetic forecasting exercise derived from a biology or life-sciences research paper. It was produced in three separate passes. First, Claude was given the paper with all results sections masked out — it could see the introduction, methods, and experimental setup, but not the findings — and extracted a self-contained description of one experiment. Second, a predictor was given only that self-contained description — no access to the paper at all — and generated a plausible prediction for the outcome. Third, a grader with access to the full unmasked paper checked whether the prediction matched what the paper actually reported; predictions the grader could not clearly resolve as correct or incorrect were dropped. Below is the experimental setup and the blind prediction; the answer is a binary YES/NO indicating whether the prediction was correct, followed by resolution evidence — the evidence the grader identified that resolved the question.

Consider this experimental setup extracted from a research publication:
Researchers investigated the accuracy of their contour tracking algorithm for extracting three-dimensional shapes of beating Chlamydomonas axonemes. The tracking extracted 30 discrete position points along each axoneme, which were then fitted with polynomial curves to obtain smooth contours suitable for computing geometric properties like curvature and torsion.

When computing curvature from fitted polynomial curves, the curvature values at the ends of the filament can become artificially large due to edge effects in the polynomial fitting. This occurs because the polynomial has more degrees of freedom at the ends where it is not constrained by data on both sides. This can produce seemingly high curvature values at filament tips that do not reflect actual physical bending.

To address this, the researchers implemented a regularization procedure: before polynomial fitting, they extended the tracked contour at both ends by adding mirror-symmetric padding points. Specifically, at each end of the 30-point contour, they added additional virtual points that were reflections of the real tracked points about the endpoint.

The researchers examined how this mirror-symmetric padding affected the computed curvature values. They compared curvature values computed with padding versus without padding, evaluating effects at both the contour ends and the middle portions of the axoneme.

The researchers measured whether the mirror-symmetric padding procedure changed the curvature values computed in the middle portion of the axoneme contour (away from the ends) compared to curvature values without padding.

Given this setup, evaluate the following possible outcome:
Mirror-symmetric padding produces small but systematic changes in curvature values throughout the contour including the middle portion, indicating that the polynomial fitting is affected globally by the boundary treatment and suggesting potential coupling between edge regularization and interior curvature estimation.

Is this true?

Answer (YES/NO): NO